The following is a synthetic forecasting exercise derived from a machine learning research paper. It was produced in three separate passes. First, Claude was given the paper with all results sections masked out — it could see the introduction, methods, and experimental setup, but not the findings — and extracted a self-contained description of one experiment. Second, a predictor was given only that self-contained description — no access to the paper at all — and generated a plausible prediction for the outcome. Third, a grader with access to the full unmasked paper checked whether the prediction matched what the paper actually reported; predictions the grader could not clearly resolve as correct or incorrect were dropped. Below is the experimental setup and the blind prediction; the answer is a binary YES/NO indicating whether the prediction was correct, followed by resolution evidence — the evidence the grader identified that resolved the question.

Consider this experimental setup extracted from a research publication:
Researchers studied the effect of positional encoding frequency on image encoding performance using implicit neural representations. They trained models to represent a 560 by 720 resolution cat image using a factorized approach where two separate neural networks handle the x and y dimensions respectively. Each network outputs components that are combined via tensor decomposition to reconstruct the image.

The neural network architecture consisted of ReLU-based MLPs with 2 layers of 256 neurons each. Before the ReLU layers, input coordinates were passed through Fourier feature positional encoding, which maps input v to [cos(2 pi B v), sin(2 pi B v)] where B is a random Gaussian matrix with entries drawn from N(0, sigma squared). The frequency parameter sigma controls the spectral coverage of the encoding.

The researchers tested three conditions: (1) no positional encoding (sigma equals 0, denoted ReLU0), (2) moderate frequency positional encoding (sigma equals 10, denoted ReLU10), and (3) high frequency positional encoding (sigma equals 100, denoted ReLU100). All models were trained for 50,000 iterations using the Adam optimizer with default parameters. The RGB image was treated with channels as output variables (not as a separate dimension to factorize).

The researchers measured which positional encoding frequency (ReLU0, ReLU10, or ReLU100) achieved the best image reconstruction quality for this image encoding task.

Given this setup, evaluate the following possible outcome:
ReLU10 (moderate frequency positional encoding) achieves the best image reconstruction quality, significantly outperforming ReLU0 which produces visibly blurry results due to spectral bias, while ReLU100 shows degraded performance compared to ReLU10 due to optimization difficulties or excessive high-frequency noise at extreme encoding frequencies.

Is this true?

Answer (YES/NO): NO